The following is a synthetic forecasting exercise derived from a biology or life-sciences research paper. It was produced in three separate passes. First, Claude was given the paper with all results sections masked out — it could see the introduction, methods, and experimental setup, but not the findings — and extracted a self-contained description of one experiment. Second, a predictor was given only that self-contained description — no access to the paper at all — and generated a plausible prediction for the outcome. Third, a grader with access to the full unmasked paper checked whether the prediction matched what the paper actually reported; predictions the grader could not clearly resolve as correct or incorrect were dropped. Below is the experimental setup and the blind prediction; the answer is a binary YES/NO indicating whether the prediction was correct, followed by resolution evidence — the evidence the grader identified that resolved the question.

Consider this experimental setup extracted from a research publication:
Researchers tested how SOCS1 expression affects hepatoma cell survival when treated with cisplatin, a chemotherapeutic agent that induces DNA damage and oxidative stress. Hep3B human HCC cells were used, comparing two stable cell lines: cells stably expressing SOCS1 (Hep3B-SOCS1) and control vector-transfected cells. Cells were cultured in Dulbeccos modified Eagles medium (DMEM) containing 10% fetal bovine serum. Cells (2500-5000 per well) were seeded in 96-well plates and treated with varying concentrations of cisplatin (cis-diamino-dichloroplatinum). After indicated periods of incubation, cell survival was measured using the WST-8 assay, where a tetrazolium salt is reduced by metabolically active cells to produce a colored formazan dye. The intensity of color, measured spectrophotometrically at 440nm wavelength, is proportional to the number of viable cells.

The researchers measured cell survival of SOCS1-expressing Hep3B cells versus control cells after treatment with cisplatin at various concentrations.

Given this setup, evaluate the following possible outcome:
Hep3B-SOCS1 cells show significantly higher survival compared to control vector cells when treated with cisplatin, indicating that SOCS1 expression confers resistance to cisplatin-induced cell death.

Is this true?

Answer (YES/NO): NO